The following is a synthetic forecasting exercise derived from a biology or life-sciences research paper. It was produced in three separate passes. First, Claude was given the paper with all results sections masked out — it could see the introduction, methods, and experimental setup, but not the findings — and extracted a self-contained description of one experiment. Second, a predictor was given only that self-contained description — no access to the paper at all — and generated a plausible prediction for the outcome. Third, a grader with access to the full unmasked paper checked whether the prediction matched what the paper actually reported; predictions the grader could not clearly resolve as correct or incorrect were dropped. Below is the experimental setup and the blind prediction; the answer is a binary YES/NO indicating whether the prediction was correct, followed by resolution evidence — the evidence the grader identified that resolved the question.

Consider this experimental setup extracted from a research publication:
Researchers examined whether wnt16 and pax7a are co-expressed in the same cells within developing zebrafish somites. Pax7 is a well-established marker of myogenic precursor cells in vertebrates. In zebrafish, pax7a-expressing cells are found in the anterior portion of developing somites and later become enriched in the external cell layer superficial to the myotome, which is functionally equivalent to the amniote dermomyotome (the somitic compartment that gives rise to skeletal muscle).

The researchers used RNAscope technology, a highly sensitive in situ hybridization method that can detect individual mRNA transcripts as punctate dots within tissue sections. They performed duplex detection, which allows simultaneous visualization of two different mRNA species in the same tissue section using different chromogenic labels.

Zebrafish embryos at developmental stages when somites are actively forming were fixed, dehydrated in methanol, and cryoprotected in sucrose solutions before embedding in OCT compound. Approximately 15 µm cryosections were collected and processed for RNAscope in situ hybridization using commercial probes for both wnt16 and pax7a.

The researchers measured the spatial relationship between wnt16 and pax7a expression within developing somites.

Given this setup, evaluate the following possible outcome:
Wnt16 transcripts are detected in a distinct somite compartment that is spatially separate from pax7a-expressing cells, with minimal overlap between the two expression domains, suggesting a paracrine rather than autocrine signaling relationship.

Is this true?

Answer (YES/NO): NO